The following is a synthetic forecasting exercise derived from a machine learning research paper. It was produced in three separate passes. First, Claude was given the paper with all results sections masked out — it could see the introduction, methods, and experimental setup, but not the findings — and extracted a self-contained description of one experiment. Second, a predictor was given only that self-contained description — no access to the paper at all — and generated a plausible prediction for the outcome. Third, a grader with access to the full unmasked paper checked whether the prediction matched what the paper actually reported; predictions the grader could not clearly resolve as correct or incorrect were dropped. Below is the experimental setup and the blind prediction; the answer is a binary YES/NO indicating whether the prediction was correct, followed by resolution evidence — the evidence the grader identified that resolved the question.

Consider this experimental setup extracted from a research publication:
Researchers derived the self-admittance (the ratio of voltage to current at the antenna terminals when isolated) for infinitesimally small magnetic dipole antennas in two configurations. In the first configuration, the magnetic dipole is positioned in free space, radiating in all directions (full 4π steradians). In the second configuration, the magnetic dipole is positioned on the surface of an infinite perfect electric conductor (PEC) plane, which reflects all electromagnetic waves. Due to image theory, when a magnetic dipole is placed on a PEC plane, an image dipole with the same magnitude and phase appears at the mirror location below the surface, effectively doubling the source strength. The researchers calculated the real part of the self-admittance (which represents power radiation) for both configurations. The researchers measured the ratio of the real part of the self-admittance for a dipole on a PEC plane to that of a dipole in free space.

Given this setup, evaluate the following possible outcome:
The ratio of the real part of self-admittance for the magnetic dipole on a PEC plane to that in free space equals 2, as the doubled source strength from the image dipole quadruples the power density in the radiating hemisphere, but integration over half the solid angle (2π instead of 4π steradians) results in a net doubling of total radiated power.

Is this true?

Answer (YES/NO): YES